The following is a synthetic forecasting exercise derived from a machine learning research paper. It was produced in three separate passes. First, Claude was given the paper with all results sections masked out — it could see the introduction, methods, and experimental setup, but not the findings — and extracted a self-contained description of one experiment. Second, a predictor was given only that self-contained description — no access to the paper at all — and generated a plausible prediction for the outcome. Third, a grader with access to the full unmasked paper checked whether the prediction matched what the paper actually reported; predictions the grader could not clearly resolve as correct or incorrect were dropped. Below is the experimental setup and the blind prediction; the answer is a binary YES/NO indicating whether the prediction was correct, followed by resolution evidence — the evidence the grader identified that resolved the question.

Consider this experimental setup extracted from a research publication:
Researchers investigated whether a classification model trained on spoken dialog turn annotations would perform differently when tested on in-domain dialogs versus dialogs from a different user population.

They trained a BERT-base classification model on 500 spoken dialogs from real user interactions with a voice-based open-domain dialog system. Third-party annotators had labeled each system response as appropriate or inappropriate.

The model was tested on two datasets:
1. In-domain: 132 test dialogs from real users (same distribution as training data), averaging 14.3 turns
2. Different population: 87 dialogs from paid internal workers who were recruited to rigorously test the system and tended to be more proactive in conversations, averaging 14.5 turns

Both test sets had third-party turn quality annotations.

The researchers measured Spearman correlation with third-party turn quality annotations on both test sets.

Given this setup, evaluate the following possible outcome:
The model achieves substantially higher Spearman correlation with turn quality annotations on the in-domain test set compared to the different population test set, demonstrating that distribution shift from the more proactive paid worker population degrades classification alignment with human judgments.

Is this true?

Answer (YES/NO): NO